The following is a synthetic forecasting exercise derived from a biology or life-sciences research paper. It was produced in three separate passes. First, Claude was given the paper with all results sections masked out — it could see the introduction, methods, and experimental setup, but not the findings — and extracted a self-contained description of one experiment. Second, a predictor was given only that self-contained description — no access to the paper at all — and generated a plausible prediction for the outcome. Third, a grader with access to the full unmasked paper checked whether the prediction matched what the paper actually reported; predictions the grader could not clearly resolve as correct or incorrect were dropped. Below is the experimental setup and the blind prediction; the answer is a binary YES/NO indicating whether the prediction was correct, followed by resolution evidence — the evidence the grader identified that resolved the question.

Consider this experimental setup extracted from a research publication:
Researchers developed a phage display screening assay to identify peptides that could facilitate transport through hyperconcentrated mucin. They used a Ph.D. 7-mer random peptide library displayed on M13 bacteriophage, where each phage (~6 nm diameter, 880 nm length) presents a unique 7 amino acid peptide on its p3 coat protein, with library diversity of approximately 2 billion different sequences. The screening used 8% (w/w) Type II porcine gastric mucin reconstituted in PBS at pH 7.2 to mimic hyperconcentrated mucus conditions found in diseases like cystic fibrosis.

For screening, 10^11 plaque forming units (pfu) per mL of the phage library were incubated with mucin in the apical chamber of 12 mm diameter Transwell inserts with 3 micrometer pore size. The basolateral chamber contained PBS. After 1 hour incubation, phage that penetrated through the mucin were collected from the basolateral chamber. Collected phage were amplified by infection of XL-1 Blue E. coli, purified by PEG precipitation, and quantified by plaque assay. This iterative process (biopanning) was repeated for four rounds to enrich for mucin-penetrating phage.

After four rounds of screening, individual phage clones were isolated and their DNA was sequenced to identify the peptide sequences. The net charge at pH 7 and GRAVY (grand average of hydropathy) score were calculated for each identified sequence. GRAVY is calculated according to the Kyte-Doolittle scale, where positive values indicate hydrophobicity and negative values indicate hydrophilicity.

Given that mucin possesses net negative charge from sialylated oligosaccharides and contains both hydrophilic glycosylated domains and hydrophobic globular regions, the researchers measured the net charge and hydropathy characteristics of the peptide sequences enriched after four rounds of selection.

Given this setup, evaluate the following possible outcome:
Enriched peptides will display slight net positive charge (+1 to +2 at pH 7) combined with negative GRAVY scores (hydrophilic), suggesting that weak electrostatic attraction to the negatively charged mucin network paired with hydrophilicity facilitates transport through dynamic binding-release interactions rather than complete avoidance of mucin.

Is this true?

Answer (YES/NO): NO